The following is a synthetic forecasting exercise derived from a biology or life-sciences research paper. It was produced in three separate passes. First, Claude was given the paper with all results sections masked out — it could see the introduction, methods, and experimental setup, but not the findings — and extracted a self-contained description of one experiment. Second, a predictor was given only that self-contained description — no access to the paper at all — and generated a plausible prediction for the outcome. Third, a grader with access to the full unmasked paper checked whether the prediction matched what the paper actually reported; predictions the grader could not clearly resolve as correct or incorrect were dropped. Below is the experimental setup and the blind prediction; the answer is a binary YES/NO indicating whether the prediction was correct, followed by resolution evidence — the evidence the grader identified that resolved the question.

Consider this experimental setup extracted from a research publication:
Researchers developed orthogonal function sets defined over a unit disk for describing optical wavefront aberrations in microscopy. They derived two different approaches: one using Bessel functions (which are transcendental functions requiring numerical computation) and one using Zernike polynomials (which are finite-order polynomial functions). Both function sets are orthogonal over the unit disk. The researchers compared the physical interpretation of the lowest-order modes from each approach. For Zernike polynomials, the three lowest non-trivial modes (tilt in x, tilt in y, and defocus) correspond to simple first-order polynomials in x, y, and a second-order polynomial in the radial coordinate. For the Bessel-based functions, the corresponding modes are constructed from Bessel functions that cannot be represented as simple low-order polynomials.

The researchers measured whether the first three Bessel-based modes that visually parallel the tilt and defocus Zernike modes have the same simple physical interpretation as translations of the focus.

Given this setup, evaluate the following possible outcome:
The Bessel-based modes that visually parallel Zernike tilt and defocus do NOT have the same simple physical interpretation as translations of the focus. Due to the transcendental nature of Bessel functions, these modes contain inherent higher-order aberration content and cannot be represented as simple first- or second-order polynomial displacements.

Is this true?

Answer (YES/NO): YES